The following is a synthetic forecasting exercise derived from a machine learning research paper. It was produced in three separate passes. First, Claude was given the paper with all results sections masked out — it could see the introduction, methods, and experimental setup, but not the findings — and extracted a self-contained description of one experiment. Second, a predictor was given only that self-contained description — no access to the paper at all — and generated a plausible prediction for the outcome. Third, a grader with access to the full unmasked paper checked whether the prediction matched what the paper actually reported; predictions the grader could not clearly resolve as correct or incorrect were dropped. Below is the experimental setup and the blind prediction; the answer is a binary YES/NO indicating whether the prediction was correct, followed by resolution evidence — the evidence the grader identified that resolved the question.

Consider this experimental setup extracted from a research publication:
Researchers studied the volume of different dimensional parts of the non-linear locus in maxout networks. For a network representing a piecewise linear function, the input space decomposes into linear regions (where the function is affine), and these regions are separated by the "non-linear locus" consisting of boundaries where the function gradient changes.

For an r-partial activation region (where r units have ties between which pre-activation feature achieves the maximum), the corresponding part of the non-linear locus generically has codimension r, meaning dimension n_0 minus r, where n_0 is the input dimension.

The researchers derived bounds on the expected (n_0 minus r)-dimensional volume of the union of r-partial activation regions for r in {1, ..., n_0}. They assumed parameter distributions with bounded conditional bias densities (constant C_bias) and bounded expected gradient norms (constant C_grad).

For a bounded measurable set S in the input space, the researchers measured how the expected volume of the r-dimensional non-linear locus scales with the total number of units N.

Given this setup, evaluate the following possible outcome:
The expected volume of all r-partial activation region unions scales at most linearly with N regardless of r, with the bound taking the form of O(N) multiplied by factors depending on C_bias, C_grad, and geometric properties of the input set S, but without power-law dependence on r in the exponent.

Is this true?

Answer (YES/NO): NO